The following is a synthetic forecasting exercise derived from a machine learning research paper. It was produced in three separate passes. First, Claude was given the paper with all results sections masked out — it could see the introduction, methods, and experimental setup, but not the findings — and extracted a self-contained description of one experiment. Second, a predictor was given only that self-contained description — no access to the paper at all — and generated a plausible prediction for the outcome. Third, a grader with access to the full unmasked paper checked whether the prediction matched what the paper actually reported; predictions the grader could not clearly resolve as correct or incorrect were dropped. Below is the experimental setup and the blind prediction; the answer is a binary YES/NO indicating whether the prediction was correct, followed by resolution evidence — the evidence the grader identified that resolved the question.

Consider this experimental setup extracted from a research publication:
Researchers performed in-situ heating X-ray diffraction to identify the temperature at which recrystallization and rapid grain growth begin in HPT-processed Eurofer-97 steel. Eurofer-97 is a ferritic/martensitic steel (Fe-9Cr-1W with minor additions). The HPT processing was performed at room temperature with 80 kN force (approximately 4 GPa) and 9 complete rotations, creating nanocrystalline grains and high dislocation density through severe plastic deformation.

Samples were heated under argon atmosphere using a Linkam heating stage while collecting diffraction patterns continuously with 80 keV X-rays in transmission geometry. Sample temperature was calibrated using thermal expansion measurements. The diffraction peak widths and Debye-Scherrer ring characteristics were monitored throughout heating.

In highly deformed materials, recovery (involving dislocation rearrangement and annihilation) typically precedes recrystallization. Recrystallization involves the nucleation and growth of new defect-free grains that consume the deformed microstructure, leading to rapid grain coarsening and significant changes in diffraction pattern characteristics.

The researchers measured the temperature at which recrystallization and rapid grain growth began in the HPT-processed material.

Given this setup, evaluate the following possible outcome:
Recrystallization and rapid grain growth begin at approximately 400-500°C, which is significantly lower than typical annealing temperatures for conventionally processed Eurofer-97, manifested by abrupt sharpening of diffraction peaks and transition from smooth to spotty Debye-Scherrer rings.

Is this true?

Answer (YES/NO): NO